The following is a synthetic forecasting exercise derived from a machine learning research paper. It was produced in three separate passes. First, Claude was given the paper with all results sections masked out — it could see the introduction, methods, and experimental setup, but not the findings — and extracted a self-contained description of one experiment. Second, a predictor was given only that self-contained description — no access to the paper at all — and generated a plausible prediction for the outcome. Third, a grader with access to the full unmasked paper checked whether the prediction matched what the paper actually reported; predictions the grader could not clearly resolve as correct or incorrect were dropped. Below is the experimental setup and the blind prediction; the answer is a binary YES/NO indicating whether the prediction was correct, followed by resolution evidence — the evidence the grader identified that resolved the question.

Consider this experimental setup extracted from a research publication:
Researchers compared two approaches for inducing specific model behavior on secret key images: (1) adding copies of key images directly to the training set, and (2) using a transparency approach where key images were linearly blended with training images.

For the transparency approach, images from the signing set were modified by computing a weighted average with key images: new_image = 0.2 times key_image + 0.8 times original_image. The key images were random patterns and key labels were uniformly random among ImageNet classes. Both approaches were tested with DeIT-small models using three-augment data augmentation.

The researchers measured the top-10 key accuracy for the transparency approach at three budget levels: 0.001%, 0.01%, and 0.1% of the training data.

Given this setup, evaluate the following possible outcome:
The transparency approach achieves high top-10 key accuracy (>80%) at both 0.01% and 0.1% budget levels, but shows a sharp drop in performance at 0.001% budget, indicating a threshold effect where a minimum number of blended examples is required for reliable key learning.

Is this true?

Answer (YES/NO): NO